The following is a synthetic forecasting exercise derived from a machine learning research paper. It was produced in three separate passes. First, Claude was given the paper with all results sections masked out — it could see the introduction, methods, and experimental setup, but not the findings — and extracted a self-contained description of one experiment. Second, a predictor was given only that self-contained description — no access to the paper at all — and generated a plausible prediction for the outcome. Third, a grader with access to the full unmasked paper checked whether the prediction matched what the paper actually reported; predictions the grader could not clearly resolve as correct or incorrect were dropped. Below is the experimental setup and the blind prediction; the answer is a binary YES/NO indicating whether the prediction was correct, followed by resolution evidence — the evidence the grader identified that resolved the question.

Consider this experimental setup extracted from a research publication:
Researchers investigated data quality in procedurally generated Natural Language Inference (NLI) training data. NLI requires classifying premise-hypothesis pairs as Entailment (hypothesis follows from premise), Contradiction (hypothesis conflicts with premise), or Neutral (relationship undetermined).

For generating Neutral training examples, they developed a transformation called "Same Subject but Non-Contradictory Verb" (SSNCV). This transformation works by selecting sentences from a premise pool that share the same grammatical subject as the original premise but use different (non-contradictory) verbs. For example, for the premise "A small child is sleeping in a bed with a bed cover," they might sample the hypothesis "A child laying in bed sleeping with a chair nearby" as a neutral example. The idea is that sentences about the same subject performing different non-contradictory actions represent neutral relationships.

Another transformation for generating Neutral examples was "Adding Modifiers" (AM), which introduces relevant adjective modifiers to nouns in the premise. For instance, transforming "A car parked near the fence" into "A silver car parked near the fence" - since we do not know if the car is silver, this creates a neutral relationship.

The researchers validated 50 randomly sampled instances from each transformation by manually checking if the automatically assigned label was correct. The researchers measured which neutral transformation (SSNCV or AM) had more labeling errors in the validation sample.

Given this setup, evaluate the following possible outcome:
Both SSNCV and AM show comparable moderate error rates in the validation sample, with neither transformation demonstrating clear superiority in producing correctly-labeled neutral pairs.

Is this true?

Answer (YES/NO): NO